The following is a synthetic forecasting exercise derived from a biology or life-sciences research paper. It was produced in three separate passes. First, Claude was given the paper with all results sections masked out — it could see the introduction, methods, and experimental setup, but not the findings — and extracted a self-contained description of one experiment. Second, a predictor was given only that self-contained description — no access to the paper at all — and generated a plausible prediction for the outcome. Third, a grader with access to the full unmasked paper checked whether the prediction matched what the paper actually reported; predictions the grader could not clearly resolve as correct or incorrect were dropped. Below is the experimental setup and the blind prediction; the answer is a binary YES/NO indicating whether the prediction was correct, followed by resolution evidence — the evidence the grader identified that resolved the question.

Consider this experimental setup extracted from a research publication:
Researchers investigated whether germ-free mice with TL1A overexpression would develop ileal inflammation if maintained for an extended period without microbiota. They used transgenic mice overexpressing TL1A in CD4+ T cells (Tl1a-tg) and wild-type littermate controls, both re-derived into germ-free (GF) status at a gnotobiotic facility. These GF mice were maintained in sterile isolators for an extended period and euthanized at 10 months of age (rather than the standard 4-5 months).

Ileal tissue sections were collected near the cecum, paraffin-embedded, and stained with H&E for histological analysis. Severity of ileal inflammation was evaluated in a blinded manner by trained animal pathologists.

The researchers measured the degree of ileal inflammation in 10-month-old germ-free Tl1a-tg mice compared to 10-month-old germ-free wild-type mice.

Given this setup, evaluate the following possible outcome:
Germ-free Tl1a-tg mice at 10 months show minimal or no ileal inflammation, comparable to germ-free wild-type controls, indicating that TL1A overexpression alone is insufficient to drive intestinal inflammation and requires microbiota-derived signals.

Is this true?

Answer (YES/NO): YES